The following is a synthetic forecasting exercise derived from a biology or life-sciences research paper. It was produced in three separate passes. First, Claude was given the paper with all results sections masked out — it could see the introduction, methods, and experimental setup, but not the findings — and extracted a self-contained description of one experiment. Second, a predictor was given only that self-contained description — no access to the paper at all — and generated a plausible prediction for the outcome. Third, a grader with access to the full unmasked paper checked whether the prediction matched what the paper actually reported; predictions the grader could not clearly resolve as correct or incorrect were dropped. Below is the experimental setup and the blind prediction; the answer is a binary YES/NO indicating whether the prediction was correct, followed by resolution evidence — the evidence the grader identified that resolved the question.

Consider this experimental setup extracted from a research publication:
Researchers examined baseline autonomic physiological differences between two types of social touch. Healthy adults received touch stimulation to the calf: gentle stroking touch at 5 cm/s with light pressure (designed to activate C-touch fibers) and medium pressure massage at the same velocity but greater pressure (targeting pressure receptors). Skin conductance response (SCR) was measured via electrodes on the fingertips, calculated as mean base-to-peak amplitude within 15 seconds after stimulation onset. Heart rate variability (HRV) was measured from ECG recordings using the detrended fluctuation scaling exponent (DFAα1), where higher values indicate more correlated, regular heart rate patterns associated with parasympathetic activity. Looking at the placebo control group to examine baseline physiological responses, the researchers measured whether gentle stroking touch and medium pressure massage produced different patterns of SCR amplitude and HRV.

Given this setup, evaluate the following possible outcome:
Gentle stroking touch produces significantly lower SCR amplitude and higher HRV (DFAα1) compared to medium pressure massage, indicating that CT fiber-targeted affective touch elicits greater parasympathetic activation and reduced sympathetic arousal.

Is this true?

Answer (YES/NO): YES